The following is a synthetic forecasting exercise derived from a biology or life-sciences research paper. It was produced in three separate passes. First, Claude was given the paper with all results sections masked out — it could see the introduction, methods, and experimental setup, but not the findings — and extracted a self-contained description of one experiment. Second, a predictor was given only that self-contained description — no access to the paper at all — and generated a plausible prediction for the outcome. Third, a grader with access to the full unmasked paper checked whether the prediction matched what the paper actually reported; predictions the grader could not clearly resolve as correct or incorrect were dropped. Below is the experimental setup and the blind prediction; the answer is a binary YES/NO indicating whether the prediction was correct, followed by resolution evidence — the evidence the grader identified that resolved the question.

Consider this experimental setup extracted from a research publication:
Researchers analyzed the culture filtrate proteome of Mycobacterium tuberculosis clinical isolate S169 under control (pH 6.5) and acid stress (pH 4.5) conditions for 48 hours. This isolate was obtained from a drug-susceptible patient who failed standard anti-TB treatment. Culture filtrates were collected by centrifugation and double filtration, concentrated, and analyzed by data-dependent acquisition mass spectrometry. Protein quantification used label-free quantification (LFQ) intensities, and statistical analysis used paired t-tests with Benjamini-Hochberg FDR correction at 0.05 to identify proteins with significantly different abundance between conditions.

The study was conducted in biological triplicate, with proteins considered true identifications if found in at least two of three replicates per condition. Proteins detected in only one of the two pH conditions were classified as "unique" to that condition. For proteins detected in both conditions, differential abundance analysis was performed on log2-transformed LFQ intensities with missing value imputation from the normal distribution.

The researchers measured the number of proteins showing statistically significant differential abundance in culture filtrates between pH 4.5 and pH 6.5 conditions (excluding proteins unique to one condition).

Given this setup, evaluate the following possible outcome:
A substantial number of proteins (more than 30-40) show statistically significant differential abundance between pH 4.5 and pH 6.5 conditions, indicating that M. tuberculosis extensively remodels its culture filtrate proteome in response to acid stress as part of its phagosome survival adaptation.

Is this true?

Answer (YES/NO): YES